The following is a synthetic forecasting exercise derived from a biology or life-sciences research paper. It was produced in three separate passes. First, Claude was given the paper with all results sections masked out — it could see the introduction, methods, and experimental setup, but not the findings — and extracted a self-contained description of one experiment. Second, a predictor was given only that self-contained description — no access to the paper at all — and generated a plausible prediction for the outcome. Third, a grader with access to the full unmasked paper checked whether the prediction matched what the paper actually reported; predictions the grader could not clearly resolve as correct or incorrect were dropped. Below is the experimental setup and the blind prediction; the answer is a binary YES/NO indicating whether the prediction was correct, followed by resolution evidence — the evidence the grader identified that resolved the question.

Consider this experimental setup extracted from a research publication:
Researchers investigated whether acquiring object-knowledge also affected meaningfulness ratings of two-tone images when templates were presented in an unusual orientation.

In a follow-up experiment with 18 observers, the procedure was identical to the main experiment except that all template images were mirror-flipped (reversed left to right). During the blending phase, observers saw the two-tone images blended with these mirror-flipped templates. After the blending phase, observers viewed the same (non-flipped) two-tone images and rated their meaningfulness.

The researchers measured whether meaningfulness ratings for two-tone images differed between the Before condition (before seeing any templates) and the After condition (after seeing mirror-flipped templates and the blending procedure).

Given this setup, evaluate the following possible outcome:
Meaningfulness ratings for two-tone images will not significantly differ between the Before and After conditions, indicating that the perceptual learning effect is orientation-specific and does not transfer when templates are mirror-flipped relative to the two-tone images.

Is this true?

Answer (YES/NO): NO